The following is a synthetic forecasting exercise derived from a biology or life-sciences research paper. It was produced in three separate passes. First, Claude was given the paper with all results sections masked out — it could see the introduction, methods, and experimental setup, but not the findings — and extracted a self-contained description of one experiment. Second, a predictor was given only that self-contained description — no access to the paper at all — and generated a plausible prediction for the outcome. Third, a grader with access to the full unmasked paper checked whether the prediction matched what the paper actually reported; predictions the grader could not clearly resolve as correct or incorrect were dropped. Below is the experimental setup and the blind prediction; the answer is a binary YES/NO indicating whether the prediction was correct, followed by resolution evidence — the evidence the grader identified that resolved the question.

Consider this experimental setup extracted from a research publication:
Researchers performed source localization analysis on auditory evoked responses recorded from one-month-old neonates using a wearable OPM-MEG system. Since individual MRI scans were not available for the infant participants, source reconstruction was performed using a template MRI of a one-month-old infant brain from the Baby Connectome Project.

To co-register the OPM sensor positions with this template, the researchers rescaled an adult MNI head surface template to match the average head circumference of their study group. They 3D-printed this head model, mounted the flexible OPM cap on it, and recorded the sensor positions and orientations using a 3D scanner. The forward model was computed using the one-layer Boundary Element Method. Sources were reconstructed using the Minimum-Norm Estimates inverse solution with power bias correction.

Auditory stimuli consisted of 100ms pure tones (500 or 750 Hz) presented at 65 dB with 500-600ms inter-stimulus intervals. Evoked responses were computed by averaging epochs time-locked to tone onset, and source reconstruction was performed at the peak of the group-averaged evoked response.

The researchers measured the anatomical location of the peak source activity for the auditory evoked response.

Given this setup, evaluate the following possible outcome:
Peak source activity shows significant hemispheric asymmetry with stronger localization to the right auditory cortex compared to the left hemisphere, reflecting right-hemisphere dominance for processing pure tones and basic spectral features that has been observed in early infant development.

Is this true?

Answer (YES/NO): NO